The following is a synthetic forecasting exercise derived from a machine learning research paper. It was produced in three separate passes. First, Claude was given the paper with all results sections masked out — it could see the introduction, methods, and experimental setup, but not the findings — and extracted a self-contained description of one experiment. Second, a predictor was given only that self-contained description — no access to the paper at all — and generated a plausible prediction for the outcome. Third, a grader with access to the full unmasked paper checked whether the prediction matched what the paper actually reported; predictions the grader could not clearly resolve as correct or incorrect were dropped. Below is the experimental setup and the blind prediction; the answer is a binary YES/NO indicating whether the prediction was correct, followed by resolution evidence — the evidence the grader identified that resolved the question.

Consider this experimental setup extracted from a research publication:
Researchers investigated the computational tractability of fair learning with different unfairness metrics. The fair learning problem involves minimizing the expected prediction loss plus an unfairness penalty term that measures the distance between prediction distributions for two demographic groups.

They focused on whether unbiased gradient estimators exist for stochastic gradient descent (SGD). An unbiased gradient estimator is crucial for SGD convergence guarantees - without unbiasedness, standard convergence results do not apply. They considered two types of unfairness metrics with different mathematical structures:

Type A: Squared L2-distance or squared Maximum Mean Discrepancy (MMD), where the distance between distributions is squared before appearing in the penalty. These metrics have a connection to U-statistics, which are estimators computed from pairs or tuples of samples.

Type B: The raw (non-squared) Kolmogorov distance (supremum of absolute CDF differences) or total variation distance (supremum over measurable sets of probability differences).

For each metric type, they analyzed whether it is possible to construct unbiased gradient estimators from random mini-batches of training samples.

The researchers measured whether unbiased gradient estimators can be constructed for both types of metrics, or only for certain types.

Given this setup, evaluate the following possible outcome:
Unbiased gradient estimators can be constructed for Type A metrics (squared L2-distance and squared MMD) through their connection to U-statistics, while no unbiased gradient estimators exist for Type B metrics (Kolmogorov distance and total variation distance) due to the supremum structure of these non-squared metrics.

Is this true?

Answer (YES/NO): NO